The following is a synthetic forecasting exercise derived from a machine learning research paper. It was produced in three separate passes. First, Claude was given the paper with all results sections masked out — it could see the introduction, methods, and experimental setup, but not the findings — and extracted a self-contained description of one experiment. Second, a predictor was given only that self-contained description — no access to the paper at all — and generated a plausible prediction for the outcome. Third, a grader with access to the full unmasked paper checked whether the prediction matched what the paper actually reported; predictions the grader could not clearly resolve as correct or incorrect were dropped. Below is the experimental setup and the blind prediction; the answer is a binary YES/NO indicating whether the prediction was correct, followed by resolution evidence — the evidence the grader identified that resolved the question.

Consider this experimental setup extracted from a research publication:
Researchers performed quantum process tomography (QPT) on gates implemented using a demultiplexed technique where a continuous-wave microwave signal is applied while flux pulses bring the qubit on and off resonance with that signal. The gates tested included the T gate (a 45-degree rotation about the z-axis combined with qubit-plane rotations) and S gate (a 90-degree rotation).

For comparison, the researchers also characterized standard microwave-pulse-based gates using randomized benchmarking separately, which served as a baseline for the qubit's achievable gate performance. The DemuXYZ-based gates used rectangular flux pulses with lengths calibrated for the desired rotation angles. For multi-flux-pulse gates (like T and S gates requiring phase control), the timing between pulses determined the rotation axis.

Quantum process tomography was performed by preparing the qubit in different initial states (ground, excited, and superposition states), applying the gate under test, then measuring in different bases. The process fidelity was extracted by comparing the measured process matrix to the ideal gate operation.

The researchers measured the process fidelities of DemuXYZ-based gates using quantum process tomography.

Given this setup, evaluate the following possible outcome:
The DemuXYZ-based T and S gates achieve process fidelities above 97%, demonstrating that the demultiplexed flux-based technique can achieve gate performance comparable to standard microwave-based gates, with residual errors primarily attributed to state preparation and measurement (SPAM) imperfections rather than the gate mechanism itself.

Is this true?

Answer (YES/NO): NO